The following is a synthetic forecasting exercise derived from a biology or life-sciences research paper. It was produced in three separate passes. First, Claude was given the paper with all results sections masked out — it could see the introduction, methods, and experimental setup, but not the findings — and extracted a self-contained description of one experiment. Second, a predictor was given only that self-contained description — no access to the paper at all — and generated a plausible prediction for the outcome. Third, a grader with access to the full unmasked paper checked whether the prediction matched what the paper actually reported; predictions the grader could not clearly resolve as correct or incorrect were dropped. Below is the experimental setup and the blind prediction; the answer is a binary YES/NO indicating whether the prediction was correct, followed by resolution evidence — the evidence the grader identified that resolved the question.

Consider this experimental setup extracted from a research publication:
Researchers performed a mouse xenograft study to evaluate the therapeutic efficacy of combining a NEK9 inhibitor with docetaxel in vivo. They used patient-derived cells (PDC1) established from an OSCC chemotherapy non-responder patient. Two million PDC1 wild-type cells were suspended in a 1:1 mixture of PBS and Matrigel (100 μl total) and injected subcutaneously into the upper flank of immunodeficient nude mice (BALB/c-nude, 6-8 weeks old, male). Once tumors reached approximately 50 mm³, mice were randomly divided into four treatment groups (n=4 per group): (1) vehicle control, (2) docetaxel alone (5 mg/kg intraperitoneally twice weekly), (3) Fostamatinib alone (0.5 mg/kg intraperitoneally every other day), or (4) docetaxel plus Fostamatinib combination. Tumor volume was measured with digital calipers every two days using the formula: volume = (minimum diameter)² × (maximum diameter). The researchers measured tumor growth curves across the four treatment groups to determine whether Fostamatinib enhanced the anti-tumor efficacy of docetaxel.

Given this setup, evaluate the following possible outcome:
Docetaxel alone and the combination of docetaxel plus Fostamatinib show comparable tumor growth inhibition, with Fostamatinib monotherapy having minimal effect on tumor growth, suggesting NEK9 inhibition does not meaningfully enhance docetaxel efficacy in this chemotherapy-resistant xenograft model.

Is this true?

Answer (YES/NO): NO